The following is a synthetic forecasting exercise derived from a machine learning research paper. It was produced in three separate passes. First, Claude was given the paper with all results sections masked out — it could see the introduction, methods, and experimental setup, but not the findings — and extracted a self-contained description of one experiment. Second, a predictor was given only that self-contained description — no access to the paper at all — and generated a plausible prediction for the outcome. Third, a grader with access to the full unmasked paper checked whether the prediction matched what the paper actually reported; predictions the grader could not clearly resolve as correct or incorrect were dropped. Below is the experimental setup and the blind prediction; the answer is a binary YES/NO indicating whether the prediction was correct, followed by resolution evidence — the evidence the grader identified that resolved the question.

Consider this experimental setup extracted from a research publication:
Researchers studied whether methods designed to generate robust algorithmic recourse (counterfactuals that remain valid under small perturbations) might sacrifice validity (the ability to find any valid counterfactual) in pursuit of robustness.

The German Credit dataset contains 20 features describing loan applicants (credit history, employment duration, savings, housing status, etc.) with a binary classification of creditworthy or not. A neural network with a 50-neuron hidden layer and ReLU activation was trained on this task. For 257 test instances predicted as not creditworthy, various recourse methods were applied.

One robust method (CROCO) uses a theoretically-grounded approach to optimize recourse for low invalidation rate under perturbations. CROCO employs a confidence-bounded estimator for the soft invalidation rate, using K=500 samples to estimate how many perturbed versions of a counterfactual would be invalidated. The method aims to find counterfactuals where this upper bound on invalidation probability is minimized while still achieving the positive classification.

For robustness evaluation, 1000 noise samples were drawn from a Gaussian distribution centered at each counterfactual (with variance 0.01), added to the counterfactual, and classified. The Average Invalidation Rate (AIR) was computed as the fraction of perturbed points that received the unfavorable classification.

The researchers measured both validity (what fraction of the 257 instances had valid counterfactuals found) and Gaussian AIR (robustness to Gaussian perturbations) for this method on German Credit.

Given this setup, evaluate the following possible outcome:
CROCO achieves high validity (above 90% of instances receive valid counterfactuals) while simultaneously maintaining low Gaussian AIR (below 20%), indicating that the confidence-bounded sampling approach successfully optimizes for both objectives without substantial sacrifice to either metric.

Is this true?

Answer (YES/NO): NO